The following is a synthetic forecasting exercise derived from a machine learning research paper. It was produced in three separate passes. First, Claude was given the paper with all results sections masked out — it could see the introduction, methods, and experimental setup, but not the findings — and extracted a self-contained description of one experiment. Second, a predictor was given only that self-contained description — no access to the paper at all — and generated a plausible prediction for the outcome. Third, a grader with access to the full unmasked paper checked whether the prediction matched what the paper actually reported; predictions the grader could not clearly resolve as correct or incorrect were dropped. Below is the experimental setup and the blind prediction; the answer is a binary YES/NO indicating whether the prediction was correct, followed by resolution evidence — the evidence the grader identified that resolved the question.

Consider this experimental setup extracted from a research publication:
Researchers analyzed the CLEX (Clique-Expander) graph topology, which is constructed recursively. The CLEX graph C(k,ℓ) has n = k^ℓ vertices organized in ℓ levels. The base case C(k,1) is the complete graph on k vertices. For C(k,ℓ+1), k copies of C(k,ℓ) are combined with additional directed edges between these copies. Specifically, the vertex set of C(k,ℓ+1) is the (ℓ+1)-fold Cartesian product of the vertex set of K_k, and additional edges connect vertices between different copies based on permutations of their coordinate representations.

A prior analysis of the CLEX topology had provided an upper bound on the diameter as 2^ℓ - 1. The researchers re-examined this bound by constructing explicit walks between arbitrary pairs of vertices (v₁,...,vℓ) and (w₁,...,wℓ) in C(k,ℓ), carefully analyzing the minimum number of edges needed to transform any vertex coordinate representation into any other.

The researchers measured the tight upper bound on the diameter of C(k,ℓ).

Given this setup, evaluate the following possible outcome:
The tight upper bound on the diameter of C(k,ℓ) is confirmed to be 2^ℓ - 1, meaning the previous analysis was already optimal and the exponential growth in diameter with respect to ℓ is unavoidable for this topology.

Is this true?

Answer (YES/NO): NO